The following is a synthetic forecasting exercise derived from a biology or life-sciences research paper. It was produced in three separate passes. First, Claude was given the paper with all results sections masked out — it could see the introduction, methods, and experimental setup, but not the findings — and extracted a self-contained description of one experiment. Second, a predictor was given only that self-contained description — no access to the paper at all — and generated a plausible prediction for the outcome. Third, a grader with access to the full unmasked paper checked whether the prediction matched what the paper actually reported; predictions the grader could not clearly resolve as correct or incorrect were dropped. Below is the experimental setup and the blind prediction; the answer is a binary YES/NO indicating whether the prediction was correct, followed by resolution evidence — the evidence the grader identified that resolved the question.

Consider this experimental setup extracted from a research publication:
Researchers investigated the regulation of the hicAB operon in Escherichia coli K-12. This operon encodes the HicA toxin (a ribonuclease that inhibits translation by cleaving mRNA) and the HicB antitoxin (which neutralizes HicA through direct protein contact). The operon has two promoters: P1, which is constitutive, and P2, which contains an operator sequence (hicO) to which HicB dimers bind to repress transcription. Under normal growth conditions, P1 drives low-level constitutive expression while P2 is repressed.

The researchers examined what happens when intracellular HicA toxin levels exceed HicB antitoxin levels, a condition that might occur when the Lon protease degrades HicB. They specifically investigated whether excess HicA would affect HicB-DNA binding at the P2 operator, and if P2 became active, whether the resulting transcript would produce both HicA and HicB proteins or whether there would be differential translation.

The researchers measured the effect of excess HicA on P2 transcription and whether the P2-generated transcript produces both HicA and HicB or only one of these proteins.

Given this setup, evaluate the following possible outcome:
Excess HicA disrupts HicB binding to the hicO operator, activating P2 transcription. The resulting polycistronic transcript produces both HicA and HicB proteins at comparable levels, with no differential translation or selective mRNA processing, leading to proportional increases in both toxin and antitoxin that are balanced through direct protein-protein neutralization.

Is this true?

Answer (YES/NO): NO